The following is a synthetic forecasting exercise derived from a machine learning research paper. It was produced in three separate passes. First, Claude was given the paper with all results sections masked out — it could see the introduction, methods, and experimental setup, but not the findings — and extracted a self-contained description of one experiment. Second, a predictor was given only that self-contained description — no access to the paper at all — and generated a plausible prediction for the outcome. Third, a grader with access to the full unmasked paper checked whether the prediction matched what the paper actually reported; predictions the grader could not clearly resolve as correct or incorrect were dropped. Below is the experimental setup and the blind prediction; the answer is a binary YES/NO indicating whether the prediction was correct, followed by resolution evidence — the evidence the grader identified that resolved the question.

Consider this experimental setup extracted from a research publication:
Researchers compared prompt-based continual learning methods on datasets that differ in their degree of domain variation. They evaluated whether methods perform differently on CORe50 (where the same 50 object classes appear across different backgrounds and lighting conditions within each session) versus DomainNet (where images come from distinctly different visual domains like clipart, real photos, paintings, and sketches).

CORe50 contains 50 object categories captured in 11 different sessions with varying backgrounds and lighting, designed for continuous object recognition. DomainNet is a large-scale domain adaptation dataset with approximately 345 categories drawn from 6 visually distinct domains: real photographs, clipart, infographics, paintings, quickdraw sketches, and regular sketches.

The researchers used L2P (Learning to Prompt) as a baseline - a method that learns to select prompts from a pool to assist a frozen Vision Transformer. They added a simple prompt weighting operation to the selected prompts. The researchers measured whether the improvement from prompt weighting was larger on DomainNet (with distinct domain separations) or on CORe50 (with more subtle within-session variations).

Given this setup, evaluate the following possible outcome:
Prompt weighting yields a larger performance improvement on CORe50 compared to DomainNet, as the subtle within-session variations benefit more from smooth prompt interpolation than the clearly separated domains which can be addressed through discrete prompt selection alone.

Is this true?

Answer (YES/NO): NO